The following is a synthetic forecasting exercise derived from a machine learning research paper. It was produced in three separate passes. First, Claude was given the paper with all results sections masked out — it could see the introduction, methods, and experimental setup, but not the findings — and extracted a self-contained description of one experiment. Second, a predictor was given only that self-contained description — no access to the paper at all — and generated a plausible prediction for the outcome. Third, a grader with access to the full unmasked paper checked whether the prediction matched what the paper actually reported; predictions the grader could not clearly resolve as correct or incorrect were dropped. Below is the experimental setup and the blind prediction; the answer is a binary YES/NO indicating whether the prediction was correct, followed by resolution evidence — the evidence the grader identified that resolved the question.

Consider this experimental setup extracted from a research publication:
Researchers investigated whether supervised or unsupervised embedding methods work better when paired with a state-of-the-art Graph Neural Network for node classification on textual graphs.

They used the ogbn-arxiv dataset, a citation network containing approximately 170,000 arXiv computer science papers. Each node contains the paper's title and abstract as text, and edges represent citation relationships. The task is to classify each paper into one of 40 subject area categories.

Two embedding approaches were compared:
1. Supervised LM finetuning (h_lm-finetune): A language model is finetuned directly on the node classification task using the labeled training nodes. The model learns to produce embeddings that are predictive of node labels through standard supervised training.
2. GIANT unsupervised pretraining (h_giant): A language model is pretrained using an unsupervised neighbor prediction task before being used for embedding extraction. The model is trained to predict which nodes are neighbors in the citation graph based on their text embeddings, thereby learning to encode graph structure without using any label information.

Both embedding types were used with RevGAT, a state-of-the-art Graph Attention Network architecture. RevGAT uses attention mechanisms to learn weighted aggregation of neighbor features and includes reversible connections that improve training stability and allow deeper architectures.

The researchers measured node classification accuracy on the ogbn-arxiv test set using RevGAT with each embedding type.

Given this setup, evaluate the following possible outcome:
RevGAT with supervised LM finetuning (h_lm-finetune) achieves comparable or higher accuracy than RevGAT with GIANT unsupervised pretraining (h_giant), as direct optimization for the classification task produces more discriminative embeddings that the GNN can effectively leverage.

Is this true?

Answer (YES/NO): NO